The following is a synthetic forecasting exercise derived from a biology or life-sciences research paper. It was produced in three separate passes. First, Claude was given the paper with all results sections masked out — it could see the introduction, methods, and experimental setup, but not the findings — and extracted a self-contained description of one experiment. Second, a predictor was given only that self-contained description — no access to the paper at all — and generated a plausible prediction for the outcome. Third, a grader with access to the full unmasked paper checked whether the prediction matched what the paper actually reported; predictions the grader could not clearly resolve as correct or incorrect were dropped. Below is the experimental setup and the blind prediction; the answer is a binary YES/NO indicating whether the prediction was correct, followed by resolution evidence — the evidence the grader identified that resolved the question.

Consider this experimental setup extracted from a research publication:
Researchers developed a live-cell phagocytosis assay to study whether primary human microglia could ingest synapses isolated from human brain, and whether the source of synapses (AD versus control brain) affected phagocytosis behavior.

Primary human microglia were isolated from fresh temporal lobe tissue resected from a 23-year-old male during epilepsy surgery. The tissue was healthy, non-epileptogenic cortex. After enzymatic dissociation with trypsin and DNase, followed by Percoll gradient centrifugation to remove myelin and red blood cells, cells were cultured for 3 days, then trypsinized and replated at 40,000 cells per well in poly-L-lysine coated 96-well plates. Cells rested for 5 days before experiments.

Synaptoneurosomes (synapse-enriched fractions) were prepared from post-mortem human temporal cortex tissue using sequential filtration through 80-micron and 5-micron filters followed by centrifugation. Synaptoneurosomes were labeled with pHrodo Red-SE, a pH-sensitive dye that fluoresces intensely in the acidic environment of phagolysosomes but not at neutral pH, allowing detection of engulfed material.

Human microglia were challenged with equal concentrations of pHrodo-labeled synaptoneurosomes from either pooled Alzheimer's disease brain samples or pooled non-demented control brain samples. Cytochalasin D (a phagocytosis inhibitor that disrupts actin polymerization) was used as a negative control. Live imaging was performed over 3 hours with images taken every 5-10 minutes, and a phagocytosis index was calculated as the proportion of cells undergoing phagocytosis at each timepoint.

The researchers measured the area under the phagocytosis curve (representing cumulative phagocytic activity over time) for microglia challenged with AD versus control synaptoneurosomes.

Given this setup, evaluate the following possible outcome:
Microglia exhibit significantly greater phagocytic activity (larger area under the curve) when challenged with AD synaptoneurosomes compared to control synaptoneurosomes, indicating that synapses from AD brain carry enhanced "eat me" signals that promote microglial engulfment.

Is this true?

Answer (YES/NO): YES